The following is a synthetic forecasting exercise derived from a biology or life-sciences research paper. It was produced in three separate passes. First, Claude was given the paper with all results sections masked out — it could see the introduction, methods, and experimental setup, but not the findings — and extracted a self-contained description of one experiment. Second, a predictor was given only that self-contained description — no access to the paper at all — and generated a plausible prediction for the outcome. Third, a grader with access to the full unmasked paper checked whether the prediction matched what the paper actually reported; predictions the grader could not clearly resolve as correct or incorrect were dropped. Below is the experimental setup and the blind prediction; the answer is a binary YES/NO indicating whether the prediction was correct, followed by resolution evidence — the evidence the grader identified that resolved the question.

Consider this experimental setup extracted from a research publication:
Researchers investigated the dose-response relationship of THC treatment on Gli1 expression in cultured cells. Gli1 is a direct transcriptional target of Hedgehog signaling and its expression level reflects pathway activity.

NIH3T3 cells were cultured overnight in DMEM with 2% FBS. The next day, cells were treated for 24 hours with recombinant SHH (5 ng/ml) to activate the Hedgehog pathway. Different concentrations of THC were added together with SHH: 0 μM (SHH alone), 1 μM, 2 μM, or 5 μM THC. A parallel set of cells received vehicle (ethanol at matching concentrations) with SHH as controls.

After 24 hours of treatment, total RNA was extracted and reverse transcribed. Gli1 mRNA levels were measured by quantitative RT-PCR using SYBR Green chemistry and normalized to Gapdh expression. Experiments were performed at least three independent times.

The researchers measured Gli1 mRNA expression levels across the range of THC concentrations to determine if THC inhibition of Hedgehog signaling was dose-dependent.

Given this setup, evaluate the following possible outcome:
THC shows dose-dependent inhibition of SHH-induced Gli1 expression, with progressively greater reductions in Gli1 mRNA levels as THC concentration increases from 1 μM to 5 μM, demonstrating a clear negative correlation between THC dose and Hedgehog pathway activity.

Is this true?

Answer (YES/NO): YES